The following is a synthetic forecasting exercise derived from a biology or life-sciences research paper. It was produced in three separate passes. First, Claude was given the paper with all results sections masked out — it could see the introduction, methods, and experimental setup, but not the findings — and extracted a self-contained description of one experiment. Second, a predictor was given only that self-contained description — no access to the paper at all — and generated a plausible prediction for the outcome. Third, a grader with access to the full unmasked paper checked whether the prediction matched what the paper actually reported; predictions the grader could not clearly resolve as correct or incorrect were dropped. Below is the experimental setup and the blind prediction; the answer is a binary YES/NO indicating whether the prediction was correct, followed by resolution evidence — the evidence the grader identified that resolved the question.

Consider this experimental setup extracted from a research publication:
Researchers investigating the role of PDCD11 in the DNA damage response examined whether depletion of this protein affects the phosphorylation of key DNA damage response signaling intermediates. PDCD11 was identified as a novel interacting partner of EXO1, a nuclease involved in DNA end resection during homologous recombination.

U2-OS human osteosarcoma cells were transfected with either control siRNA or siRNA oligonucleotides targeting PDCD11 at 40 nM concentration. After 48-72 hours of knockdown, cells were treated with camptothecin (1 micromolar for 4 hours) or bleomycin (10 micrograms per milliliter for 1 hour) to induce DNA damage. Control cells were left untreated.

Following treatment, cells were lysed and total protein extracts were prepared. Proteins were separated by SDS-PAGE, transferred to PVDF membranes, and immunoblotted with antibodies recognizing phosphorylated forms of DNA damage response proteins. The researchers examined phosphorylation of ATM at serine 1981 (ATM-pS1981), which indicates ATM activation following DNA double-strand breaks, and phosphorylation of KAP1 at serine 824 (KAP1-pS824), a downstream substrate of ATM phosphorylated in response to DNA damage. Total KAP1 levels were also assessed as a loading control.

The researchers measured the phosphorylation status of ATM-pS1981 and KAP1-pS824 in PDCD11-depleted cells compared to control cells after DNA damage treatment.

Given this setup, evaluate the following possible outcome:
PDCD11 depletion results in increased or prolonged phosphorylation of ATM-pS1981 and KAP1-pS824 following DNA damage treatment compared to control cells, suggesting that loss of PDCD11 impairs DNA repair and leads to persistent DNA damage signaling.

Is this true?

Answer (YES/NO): NO